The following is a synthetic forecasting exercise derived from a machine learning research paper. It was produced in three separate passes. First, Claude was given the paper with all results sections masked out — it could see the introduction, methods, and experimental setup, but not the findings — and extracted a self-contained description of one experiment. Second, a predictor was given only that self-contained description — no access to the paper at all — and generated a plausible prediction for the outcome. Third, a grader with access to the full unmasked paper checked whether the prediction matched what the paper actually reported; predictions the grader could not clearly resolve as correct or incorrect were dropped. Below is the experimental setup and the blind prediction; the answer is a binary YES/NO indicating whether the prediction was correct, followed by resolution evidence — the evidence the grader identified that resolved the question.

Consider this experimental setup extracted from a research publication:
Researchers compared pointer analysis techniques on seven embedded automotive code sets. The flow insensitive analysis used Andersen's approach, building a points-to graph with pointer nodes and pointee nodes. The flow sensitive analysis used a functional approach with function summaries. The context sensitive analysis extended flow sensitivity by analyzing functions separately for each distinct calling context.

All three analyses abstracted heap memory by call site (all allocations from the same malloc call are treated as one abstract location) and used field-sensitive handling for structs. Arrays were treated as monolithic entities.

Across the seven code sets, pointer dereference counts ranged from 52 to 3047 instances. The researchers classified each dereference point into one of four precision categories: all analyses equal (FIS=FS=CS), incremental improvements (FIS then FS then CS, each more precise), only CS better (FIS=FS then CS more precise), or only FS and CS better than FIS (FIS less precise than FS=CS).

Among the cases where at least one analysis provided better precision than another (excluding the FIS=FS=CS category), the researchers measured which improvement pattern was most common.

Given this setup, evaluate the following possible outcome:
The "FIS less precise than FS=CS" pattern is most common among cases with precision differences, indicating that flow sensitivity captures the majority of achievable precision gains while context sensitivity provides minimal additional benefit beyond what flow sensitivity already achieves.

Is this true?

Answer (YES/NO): YES